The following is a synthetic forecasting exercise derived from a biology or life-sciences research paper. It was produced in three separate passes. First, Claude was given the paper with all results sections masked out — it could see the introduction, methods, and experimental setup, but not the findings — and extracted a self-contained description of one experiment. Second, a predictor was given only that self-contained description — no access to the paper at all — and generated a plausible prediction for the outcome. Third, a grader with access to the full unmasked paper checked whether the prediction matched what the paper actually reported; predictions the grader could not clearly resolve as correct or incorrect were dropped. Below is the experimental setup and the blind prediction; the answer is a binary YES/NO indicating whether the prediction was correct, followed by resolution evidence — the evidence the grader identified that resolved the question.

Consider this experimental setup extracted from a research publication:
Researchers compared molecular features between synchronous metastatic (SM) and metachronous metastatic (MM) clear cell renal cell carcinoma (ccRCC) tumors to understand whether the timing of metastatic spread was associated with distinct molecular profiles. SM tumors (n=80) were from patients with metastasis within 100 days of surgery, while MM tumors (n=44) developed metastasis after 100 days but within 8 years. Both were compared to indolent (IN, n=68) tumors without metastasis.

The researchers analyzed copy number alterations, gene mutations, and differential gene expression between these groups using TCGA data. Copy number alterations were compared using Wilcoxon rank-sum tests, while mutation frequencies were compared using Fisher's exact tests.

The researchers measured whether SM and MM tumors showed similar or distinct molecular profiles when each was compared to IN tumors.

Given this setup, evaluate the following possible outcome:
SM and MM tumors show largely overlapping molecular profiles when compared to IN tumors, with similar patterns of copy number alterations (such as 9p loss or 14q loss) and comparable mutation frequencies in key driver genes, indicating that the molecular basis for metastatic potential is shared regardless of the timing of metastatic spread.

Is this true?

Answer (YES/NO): NO